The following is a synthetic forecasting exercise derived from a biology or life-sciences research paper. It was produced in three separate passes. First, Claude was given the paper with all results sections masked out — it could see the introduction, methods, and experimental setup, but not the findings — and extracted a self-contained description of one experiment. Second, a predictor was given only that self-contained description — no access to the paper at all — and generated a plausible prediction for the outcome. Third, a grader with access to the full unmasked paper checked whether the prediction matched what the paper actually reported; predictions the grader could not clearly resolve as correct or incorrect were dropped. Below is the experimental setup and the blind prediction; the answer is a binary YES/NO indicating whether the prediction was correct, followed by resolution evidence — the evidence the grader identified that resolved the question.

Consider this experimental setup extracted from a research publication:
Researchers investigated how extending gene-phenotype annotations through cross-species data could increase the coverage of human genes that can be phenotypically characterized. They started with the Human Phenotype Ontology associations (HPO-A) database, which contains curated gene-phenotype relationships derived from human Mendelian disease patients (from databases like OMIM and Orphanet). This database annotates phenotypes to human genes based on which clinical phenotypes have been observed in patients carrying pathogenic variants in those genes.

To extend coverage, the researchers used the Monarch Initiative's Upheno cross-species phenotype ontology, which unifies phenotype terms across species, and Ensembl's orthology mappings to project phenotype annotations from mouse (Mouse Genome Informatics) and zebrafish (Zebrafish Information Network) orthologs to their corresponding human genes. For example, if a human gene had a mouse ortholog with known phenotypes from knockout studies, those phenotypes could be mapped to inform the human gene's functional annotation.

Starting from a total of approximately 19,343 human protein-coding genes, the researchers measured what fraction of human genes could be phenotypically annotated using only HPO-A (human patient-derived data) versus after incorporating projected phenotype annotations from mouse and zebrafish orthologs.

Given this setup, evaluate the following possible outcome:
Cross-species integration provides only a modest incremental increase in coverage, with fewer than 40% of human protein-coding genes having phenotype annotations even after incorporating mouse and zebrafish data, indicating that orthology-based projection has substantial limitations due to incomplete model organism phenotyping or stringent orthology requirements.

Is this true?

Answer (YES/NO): NO